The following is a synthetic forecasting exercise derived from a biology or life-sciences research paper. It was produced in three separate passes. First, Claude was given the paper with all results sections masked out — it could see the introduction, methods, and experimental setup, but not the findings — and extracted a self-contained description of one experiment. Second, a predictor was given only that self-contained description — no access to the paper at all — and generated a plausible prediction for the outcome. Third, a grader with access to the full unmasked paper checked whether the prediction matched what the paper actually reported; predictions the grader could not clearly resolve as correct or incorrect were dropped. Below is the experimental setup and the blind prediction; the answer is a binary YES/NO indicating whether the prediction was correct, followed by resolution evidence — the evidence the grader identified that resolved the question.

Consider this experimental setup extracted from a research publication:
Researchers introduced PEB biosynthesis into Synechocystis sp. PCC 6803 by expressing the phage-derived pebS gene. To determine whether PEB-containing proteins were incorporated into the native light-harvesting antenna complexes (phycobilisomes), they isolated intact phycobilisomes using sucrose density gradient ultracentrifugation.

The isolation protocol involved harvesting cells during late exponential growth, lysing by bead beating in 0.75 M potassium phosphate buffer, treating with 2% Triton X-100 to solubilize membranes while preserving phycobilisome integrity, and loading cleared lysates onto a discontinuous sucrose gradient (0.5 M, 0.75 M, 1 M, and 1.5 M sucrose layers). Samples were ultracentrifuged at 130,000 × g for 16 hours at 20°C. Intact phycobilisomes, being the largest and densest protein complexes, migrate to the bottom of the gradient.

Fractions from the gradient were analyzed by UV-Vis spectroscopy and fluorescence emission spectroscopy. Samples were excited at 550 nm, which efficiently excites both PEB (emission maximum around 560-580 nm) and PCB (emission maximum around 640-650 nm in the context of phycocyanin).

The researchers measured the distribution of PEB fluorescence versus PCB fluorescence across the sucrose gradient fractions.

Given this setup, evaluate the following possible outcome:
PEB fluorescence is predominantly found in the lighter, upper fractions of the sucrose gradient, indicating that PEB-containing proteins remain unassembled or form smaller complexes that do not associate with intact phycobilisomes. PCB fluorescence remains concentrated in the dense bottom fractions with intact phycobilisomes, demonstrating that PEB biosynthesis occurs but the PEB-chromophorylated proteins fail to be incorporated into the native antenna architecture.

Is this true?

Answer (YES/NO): YES